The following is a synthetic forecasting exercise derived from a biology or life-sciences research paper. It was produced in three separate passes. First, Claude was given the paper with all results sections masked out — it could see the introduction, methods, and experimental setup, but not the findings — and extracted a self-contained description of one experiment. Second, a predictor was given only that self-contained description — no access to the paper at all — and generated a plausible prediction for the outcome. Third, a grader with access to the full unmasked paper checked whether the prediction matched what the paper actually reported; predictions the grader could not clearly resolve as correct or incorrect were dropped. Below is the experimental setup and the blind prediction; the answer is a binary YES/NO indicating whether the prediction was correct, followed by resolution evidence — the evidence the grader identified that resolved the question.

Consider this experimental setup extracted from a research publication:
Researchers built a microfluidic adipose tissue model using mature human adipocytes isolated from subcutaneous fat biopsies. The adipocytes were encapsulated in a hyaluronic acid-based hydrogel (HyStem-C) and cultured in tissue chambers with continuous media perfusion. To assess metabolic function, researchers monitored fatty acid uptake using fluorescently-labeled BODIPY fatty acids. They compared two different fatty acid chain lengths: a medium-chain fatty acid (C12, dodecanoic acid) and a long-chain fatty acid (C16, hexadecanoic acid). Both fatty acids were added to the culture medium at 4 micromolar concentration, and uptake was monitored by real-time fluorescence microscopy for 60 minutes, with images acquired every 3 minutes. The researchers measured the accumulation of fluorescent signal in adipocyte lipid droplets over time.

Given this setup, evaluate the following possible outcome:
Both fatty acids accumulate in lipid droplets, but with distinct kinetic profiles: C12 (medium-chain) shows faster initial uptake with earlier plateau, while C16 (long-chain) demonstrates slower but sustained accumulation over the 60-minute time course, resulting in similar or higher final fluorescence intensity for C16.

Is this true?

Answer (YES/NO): NO